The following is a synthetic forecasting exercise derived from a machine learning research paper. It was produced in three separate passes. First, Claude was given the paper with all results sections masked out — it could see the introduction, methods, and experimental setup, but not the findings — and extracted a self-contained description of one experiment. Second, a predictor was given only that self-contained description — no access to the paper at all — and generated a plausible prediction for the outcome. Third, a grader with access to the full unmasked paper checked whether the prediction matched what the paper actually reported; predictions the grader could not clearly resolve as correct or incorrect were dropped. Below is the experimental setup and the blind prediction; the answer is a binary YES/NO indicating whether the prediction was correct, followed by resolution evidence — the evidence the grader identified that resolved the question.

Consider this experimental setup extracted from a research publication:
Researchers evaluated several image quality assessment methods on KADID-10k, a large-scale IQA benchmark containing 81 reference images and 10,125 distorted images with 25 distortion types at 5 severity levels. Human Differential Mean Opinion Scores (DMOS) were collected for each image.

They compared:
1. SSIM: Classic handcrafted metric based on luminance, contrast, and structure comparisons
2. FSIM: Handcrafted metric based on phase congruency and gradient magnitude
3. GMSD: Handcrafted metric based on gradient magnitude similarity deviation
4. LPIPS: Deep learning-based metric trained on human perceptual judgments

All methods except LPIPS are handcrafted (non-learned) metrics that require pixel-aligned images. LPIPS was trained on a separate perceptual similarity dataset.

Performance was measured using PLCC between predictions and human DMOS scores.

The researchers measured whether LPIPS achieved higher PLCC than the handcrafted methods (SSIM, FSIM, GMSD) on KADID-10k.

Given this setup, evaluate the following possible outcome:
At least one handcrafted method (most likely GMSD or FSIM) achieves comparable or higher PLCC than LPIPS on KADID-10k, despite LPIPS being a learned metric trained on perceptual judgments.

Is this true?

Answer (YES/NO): YES